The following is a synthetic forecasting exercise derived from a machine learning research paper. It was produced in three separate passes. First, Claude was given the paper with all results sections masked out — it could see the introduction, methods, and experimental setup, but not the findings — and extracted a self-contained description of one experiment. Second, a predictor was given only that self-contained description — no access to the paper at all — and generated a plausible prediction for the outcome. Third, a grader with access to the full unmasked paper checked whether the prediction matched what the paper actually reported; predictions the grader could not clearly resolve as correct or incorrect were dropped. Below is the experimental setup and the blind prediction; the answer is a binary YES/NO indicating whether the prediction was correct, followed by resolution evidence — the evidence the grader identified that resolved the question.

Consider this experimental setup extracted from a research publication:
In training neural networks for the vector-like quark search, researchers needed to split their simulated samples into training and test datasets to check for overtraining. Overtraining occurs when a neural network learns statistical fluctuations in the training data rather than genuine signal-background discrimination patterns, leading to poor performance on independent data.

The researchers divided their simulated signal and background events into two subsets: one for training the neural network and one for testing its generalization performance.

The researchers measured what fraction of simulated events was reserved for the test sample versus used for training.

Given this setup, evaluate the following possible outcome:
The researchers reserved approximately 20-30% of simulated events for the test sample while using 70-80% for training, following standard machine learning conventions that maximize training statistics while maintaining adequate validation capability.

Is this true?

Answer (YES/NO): YES